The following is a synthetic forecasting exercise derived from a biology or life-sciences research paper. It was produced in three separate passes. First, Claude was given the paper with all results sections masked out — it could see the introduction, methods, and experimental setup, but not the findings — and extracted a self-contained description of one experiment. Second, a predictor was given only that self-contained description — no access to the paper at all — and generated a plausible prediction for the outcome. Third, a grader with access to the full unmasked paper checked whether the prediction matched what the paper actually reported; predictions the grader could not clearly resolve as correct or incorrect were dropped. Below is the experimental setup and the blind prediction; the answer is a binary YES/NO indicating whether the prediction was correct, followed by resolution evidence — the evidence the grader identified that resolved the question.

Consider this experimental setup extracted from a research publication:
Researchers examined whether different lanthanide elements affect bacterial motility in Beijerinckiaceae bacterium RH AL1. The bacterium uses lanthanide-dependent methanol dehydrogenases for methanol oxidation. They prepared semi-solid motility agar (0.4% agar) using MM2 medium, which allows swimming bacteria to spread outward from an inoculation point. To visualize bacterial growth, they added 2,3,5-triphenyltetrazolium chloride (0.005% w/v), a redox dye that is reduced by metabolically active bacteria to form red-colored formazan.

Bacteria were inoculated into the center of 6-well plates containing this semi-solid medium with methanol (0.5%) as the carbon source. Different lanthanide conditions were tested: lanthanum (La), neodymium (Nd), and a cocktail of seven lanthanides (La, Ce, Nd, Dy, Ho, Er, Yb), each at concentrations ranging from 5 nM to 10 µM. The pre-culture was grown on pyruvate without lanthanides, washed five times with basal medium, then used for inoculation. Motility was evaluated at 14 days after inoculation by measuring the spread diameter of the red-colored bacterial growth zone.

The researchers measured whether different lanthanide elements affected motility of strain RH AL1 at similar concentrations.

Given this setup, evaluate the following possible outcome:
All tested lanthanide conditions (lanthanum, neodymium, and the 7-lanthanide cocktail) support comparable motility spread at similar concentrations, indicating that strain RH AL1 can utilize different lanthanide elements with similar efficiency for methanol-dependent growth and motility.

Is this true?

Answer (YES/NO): NO